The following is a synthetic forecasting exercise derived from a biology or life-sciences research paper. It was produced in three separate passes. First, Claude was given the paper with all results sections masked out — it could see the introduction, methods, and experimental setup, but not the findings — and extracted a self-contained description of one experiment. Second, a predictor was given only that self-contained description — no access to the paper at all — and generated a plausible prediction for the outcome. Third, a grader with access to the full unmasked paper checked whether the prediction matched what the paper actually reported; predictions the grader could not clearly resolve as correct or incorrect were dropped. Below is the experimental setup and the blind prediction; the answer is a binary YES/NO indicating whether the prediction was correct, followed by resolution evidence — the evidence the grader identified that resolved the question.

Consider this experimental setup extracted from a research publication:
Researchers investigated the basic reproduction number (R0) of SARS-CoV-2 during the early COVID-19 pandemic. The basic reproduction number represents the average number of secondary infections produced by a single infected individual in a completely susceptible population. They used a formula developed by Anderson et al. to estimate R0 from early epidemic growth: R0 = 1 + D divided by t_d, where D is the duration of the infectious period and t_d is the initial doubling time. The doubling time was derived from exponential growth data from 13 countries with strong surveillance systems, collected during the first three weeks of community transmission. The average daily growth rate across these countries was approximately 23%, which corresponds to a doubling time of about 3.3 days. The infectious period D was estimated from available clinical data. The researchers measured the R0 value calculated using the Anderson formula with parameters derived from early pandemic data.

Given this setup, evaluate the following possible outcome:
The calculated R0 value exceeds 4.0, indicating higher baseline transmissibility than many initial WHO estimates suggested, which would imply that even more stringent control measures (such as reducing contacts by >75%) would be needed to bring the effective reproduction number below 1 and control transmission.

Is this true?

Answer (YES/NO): YES